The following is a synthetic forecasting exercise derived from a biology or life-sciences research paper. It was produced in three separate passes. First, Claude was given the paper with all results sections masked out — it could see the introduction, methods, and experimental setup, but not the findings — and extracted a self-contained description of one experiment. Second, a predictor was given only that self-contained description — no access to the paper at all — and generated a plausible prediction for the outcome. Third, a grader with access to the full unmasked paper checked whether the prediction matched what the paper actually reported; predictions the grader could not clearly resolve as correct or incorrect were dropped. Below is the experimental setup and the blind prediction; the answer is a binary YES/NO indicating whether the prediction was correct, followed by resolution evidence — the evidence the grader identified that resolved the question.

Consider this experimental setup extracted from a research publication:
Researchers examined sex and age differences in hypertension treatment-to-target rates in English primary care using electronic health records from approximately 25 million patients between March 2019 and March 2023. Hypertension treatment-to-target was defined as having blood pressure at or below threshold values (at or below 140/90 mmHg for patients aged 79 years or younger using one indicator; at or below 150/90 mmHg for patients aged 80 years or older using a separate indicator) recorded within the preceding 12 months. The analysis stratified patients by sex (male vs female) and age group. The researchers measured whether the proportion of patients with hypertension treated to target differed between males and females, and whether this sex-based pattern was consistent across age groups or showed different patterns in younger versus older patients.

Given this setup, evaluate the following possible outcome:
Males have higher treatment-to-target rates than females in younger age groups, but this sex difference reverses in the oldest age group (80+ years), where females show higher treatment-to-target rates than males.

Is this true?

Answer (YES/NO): NO